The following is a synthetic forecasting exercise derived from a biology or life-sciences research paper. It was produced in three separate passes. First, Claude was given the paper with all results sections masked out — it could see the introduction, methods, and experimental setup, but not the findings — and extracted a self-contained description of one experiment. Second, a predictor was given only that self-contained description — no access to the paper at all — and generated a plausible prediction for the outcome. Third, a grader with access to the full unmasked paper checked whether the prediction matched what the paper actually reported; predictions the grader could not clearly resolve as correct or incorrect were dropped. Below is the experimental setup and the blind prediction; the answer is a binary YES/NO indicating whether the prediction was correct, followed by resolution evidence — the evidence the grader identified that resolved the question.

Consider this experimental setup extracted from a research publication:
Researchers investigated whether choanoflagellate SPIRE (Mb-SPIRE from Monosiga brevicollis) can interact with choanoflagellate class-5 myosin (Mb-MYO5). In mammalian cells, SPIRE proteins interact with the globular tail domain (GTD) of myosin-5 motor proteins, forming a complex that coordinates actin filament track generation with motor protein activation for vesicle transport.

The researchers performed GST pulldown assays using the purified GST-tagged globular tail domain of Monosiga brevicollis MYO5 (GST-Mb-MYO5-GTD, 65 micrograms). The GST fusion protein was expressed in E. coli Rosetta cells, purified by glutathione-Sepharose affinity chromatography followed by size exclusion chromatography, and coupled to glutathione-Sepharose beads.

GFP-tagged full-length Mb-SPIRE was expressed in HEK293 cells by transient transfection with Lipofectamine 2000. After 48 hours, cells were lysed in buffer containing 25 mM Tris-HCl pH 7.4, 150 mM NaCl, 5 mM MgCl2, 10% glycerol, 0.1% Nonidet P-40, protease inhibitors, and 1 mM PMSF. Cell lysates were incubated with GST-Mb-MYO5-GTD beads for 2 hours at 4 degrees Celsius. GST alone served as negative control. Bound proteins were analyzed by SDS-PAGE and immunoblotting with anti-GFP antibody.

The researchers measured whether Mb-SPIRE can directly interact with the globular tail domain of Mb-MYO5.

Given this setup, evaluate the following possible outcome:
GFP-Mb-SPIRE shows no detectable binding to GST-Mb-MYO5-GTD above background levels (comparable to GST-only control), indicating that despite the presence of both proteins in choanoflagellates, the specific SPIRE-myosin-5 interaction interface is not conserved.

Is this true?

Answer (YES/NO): NO